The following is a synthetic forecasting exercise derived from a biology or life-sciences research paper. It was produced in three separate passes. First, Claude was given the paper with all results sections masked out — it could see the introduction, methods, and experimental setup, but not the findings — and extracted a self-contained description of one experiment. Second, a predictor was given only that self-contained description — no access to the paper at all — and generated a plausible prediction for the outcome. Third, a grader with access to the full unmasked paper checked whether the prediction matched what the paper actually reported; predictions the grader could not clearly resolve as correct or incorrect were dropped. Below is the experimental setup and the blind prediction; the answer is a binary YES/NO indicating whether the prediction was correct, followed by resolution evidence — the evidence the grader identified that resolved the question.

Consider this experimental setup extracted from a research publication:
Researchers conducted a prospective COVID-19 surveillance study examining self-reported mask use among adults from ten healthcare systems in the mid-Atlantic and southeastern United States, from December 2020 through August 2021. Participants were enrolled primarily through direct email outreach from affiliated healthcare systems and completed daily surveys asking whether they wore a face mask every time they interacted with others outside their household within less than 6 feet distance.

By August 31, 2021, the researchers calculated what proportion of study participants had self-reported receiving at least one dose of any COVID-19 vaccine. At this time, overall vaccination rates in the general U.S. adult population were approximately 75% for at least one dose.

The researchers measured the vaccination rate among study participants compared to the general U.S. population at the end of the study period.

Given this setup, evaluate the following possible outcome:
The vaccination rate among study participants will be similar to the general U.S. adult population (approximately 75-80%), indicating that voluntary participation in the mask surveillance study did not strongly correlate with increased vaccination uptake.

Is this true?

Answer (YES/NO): NO